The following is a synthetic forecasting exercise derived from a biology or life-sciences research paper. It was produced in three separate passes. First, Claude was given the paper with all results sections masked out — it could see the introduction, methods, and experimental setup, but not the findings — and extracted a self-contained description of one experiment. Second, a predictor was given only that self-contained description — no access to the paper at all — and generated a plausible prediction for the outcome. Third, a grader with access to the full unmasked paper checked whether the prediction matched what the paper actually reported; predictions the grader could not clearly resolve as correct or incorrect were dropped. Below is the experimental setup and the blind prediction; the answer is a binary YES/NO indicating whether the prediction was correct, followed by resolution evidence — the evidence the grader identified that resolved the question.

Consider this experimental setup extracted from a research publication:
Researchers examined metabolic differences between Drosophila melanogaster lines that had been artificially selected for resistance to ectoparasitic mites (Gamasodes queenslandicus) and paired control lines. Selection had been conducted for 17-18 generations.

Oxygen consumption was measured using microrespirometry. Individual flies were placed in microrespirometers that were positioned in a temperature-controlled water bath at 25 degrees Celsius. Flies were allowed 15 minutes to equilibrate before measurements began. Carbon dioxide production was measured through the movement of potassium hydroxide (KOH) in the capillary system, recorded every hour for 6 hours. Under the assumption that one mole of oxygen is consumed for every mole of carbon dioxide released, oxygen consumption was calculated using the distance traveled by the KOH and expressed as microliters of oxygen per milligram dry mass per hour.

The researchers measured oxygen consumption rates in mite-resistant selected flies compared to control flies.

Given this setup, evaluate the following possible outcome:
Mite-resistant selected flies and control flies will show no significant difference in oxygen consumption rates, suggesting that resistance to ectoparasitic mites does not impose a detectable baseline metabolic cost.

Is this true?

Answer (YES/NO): NO